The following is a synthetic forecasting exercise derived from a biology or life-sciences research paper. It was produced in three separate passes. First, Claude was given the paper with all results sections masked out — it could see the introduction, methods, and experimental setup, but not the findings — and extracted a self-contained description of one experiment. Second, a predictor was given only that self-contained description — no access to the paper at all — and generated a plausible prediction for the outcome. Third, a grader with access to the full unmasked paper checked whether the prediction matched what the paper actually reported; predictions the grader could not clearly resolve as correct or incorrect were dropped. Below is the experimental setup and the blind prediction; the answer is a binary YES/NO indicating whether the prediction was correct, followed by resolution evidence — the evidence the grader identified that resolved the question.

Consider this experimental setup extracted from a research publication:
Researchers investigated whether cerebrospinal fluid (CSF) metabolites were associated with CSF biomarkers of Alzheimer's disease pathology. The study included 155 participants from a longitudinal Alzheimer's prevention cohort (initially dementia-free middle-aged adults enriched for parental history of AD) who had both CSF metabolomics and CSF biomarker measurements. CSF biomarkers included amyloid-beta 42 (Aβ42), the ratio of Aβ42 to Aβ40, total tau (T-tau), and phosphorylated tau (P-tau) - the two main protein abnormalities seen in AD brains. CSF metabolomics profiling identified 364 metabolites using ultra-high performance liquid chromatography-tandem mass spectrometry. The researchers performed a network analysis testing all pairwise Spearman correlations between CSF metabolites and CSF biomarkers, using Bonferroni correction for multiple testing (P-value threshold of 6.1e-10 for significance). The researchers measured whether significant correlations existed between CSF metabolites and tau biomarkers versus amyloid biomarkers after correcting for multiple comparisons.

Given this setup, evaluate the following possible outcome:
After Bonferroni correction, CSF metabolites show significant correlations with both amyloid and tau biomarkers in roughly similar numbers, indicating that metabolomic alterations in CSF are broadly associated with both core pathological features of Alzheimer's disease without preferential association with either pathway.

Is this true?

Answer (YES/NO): NO